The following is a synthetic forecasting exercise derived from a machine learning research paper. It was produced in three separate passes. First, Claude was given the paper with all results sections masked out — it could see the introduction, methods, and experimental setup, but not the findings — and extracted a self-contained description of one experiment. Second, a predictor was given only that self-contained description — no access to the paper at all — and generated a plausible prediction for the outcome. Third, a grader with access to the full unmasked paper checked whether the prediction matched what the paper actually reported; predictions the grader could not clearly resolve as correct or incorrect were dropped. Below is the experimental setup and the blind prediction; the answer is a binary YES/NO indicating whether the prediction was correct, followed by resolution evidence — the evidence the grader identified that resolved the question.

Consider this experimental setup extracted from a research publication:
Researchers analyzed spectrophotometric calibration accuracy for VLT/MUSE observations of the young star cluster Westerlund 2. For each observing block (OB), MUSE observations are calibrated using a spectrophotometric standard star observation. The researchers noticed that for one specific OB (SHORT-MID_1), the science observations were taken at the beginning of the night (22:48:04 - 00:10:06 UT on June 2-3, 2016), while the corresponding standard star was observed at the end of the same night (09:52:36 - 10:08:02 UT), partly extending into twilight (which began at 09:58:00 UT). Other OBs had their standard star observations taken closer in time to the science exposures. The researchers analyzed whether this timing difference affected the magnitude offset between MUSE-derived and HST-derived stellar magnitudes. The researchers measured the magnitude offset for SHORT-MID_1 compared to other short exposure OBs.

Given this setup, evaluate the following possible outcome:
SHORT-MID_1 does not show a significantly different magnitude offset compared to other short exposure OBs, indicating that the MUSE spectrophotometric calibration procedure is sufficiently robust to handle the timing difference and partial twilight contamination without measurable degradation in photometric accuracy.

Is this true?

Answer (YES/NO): NO